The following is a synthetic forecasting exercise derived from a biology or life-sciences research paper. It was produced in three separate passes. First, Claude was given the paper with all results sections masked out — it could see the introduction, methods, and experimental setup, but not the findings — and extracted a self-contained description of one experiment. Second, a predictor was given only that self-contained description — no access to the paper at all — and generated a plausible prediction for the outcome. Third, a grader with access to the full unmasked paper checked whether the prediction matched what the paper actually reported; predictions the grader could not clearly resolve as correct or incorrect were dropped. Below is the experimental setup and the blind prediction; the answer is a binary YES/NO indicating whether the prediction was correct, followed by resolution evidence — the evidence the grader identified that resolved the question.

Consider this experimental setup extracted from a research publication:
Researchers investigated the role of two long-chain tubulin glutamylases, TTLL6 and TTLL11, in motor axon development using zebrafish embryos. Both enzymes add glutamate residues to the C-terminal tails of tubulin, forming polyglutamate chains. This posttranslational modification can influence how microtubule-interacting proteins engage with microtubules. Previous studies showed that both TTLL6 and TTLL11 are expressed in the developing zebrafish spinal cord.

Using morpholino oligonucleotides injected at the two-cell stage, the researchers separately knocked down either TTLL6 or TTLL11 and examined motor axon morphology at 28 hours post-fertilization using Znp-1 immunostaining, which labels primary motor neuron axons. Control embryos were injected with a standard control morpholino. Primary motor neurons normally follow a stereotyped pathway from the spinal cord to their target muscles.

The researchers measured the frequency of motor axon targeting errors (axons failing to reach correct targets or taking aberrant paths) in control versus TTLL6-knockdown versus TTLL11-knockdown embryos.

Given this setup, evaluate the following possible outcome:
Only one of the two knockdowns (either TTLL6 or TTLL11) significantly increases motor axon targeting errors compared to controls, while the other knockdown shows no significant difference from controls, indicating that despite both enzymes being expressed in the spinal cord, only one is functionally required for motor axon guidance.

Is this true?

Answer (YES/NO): NO